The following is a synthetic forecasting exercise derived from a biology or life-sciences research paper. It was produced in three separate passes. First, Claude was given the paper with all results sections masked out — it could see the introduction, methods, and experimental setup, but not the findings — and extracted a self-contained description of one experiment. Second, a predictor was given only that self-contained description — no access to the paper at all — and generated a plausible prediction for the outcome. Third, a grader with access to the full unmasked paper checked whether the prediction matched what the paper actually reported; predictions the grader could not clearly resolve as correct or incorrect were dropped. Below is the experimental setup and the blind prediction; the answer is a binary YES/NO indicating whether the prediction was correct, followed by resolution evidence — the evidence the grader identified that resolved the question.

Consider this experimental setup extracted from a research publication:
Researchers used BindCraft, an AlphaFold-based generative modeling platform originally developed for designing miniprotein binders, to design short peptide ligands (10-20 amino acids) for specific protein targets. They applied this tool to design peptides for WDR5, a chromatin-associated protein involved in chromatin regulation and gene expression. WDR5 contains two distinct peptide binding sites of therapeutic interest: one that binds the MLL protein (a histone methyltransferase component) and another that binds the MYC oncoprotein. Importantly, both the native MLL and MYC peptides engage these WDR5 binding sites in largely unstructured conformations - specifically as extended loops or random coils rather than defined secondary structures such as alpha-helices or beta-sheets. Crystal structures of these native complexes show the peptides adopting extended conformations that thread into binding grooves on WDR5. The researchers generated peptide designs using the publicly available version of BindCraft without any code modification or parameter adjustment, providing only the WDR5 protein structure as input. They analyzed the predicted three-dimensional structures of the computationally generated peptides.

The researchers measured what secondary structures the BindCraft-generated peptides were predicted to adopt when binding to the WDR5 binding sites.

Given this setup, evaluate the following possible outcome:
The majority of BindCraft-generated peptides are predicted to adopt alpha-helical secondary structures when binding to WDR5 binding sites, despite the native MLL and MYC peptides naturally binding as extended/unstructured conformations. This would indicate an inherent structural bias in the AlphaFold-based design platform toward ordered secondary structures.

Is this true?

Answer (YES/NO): YES